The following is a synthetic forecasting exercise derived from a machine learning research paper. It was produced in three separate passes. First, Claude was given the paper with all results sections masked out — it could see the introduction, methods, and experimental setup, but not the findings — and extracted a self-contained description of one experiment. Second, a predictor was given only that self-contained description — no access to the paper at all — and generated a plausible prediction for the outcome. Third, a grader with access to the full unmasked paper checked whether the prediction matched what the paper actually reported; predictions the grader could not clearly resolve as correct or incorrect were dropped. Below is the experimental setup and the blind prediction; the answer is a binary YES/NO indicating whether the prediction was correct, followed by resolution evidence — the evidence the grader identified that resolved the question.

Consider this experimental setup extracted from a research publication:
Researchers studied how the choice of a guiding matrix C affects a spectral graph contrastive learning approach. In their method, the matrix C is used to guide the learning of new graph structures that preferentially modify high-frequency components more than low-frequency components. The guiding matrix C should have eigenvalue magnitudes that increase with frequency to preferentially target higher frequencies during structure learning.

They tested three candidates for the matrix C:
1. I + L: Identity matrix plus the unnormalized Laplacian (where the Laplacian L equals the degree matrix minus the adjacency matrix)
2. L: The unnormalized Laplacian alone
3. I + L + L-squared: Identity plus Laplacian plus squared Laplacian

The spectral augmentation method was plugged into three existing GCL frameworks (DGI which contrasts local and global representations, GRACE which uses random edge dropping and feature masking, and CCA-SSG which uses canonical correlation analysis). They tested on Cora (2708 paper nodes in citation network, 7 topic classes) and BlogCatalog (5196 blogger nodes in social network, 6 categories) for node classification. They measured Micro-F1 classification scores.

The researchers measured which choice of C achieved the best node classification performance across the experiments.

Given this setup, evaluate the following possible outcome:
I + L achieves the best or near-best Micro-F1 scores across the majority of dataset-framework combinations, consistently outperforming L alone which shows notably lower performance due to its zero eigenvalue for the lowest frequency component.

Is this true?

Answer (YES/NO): NO